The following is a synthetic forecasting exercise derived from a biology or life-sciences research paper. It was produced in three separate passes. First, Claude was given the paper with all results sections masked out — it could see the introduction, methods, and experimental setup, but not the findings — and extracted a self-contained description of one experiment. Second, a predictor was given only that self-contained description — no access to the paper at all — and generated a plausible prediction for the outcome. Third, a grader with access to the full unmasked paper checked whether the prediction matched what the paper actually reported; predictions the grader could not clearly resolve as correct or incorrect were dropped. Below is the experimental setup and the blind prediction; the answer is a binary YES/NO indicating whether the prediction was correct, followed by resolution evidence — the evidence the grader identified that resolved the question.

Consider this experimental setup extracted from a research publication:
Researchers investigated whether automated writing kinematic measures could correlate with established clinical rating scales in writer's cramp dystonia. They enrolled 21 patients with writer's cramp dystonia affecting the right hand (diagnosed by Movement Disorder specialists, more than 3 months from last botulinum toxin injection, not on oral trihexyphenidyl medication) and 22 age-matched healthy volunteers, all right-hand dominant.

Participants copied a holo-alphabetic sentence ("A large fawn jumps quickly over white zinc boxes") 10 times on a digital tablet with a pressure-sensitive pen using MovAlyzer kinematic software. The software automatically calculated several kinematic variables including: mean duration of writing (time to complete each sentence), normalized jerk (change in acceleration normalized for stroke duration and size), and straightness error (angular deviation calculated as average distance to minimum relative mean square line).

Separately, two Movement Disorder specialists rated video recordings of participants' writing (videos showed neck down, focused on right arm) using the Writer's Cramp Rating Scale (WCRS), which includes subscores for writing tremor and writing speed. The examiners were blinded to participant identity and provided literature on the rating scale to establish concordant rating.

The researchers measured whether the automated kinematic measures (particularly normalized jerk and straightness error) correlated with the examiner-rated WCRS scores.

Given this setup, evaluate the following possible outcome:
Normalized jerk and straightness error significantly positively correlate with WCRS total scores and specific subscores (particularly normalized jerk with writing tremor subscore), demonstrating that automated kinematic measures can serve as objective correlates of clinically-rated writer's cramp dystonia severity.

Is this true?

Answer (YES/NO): NO